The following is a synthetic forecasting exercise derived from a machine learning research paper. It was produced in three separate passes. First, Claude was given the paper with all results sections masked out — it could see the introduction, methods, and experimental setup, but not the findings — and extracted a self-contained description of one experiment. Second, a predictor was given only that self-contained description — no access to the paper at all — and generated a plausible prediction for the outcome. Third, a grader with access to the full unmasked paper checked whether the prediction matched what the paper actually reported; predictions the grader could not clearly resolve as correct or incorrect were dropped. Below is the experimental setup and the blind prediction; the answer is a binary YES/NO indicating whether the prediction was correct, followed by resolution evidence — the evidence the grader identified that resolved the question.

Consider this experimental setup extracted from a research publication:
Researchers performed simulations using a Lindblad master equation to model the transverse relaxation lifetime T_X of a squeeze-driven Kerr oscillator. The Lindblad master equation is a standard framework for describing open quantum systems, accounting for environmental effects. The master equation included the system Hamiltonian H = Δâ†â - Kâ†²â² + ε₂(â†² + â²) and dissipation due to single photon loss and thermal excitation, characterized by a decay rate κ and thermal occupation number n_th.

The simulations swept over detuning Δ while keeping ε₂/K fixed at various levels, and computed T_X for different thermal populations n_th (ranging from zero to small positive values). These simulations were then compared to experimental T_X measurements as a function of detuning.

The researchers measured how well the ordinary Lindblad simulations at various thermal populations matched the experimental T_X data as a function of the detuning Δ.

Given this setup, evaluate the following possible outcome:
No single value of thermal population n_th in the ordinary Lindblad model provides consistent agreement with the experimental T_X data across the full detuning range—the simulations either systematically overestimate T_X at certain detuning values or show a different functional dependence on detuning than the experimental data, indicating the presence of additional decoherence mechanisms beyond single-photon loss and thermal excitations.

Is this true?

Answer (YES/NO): YES